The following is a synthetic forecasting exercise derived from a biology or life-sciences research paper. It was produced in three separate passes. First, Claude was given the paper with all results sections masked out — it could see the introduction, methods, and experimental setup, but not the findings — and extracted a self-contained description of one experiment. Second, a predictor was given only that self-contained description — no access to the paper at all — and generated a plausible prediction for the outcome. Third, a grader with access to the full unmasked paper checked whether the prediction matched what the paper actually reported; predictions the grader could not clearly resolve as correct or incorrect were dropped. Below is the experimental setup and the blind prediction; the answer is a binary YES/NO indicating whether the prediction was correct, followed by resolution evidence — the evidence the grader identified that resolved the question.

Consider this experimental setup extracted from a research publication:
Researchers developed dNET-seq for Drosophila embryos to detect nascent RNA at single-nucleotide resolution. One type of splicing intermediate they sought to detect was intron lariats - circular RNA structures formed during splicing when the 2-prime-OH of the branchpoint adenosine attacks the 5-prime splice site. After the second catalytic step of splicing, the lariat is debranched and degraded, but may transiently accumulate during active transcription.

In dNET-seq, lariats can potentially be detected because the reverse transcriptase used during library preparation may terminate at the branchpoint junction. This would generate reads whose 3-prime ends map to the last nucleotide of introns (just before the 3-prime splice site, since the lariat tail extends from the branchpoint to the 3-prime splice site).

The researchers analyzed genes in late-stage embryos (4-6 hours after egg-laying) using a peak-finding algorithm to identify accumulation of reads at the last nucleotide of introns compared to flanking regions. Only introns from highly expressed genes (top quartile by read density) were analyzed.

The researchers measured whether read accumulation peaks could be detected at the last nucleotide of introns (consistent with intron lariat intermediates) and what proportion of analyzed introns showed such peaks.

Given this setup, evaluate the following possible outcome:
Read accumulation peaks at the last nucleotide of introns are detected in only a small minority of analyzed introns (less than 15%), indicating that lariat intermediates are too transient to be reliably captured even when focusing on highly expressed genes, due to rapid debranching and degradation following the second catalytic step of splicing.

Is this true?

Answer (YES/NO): YES